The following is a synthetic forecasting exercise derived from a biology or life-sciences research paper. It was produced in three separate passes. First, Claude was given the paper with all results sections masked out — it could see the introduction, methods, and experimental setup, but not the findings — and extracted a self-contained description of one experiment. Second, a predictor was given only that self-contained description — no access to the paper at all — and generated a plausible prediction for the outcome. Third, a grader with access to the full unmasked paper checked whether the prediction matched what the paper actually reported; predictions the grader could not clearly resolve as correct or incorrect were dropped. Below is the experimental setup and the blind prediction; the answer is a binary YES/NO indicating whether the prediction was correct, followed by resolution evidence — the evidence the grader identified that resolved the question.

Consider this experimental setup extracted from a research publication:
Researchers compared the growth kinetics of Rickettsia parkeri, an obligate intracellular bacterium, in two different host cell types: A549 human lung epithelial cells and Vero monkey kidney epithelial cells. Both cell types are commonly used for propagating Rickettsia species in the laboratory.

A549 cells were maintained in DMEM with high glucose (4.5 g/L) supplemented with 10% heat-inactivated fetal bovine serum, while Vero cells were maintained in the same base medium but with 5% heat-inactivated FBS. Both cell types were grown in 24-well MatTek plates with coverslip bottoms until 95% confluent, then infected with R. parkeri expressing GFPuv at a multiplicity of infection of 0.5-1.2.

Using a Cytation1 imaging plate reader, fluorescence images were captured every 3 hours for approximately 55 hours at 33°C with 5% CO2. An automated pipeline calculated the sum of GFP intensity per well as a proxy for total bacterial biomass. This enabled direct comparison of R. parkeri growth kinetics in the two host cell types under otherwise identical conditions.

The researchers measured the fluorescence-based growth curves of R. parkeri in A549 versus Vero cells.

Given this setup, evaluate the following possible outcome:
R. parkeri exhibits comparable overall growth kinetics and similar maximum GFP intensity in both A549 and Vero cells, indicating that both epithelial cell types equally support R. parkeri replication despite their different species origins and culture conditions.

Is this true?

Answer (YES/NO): NO